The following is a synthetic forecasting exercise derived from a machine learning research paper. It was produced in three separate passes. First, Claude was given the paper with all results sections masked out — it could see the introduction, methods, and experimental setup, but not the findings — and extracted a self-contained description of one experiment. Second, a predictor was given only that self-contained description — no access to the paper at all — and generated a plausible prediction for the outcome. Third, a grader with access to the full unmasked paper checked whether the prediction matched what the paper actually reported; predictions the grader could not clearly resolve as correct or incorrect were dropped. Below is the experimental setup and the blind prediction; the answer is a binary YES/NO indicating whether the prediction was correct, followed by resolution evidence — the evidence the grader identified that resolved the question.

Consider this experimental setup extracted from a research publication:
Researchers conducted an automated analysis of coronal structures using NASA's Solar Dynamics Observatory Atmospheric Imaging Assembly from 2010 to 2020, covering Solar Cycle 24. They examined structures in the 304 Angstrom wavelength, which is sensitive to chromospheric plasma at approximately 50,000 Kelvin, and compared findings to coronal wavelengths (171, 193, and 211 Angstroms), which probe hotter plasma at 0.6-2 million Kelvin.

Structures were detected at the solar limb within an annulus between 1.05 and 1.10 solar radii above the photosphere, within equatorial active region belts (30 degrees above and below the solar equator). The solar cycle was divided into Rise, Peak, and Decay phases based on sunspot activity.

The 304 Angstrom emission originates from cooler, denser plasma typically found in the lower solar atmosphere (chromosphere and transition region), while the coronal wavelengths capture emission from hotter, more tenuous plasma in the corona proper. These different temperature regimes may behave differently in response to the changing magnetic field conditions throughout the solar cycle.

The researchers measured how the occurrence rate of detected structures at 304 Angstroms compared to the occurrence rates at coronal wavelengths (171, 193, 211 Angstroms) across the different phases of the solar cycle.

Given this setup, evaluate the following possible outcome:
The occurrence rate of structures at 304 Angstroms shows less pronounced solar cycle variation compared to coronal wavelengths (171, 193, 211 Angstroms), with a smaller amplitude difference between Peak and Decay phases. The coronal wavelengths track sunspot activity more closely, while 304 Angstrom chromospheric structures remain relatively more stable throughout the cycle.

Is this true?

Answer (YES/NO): NO